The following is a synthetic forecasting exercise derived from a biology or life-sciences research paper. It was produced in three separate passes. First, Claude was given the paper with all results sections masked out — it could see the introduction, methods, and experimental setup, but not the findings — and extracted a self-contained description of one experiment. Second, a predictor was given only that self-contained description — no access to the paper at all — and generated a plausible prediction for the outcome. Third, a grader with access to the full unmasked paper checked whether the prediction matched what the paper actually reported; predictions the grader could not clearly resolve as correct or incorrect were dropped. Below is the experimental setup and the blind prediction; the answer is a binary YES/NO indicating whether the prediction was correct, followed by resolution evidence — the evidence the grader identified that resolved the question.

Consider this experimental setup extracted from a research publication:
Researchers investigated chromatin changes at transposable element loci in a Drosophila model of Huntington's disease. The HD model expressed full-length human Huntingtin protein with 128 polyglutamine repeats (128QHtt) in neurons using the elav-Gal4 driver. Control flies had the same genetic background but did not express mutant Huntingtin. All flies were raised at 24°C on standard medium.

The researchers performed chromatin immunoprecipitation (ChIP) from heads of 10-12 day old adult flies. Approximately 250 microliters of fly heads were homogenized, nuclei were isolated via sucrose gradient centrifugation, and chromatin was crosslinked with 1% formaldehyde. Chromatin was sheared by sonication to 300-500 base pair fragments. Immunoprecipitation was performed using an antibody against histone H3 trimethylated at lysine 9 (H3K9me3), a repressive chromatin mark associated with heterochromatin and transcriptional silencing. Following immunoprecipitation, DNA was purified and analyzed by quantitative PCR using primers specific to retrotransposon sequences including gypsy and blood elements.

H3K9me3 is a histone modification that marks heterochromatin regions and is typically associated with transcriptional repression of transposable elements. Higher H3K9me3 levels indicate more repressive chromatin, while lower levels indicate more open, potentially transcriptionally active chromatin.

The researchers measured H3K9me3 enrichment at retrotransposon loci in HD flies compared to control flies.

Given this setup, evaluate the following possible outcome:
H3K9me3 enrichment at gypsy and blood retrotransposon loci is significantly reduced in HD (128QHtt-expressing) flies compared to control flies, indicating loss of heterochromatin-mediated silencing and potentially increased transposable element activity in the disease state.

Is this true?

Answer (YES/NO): YES